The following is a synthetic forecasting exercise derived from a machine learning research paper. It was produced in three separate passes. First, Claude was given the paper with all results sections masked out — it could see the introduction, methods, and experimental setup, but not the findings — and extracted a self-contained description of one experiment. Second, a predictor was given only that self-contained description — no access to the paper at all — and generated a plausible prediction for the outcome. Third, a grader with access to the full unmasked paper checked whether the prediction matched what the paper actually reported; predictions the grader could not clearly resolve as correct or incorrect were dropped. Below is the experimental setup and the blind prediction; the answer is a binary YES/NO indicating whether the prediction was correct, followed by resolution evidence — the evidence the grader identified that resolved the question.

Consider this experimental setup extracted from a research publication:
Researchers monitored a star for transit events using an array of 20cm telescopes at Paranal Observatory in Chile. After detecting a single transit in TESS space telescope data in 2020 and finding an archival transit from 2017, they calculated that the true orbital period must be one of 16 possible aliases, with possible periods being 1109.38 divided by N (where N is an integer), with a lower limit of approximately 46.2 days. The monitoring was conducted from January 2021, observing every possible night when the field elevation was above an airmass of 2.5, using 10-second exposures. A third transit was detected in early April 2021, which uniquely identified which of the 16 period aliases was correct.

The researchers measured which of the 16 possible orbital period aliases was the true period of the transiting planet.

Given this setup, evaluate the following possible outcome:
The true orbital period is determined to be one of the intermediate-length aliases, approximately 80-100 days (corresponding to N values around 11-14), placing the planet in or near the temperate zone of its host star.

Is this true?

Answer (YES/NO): NO